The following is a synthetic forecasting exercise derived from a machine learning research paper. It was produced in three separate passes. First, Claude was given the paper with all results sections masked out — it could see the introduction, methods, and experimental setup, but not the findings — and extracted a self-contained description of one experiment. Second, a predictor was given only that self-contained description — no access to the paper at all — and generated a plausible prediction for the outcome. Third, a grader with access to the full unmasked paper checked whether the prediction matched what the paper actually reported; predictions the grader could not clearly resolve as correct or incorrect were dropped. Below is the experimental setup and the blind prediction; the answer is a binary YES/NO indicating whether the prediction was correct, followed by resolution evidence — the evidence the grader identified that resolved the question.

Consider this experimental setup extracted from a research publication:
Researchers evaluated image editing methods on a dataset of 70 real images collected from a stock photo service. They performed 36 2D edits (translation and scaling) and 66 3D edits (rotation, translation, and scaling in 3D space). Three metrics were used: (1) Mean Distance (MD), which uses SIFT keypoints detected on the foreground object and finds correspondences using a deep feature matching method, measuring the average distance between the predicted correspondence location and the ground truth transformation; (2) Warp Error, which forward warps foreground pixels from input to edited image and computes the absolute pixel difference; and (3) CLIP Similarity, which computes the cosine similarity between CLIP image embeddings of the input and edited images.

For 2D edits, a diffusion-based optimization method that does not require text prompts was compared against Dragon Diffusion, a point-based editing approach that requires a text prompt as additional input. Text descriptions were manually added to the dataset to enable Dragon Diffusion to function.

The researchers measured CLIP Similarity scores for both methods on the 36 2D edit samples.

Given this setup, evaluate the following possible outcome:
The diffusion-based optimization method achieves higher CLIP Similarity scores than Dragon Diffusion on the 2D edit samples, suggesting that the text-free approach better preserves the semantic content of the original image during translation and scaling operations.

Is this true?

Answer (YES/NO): NO